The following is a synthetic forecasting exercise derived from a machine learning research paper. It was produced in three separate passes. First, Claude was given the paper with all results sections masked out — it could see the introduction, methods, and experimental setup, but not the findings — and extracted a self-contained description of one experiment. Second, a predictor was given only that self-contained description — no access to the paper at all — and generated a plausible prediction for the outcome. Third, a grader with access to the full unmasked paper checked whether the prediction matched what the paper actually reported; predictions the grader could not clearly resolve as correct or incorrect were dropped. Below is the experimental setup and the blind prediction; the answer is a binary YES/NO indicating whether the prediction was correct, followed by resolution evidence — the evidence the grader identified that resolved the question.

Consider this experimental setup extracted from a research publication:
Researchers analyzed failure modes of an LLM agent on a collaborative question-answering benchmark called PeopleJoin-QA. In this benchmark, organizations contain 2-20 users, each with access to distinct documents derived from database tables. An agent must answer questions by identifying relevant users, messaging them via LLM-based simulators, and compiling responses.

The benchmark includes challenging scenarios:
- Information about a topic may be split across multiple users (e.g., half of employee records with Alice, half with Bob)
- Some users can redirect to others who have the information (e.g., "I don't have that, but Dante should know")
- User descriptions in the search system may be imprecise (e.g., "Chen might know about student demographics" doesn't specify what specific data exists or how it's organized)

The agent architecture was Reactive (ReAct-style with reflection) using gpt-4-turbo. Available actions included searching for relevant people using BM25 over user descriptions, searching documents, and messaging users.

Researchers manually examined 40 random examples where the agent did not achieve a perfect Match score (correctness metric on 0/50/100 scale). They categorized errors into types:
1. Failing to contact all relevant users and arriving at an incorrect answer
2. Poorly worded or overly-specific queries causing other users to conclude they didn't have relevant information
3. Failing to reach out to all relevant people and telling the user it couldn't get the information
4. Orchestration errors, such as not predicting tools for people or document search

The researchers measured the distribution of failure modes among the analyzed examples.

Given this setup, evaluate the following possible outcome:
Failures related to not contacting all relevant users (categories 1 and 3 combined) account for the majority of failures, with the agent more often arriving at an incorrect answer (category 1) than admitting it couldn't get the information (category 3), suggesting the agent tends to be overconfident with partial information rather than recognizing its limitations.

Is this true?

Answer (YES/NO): YES